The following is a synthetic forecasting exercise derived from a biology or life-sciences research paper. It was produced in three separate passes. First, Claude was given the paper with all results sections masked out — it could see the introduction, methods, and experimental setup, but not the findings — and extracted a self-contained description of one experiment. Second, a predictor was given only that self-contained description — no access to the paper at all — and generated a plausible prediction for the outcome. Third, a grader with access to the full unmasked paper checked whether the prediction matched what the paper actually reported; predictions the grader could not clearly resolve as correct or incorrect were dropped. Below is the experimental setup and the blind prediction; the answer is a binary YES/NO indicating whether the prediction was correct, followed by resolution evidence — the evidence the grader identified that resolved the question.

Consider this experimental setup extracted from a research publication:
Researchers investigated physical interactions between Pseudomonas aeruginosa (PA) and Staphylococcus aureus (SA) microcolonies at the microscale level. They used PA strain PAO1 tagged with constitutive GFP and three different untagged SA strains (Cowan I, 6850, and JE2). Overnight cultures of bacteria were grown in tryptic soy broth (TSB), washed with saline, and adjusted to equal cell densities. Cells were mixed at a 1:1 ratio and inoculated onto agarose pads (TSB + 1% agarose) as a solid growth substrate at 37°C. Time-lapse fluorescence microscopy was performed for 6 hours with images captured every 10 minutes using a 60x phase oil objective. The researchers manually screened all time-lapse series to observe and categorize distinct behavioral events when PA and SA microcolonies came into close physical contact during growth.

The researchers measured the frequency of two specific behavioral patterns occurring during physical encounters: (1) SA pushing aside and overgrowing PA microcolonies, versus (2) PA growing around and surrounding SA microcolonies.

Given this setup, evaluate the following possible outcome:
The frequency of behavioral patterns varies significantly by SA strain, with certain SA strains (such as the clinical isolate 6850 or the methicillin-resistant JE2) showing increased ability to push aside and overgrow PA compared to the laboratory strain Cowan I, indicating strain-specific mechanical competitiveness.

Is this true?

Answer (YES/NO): NO